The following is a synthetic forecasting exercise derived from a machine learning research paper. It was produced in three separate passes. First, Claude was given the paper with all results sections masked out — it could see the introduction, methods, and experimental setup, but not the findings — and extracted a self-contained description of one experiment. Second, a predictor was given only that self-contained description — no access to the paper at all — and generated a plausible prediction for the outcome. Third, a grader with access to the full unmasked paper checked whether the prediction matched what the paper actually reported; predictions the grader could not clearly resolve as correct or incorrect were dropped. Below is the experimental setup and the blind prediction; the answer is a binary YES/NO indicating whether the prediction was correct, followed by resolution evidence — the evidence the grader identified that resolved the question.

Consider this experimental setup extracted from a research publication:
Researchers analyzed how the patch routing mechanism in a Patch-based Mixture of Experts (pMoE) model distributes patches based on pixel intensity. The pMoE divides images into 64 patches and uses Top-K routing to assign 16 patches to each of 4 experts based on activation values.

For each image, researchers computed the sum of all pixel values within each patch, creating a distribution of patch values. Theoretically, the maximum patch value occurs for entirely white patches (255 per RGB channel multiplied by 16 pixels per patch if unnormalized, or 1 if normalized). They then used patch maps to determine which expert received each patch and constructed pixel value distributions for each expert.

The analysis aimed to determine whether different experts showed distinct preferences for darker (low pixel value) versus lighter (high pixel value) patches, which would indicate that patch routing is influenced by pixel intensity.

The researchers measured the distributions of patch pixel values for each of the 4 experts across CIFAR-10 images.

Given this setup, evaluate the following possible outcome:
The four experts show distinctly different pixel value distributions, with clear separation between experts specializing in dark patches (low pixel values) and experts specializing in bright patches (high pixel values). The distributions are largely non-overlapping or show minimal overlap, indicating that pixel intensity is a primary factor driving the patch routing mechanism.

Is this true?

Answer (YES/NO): NO